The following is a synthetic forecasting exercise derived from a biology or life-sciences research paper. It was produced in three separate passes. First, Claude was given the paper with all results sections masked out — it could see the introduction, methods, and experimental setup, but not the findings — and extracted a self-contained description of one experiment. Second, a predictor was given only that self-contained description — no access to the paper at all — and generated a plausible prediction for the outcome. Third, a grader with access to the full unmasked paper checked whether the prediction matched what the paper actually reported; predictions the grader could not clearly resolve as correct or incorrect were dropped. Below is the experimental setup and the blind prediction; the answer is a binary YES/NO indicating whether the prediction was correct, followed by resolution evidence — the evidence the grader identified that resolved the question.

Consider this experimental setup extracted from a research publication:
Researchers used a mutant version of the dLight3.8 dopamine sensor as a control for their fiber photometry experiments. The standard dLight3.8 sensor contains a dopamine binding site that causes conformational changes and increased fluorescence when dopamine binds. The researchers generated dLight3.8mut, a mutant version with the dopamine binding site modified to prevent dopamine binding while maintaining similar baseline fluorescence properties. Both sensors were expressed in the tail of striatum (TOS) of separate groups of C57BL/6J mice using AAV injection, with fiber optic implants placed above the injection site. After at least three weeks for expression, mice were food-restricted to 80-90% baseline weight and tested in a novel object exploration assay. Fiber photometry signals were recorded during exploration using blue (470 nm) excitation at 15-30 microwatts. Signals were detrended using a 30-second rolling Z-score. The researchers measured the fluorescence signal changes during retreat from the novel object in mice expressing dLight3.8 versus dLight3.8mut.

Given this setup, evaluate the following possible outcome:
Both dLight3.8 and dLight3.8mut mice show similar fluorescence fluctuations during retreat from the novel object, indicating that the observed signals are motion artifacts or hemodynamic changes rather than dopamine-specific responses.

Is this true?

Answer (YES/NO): NO